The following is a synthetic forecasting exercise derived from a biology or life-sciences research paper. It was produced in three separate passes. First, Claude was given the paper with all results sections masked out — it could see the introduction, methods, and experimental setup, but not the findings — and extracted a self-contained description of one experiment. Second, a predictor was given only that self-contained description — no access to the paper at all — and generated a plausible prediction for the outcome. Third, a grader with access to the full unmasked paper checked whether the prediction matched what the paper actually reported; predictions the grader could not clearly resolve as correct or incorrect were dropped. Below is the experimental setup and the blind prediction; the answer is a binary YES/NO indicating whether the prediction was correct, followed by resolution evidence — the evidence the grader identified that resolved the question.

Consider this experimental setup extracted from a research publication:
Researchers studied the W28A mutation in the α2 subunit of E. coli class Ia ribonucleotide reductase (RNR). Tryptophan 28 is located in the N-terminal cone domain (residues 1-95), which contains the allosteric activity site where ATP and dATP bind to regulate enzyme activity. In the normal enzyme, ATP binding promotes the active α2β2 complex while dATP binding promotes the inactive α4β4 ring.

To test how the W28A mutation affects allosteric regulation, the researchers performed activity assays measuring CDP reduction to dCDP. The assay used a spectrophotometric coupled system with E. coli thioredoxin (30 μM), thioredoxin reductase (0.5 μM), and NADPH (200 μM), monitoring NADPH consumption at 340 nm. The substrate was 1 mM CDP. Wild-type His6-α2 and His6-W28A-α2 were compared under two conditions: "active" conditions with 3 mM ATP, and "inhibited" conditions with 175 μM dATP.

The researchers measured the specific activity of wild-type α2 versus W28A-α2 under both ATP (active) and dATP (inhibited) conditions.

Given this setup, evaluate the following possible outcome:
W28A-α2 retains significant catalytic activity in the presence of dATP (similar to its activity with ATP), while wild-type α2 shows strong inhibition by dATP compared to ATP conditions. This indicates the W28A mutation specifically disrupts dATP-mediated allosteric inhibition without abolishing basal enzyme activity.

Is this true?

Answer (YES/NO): NO